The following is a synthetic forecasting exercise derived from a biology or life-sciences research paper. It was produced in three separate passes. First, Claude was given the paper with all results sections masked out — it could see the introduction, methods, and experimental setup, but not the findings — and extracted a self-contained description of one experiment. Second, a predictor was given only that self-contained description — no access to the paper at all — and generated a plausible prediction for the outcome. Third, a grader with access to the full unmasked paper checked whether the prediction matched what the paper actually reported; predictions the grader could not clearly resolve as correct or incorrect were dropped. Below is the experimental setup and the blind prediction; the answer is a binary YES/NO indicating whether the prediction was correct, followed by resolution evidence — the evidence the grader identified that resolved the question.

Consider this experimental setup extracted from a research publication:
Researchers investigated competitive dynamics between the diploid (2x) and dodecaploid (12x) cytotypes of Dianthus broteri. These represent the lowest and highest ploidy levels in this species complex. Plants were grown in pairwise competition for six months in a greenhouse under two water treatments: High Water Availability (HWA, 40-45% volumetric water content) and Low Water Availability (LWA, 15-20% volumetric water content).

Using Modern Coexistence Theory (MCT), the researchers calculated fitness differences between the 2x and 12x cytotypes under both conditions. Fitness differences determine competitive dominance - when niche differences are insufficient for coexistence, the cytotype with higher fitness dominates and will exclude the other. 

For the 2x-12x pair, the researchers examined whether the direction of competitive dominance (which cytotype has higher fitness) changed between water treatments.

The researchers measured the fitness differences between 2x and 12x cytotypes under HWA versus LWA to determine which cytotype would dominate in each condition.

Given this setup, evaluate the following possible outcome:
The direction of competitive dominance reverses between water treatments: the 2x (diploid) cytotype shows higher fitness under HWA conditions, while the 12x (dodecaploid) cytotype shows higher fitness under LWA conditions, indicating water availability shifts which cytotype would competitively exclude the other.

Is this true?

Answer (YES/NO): YES